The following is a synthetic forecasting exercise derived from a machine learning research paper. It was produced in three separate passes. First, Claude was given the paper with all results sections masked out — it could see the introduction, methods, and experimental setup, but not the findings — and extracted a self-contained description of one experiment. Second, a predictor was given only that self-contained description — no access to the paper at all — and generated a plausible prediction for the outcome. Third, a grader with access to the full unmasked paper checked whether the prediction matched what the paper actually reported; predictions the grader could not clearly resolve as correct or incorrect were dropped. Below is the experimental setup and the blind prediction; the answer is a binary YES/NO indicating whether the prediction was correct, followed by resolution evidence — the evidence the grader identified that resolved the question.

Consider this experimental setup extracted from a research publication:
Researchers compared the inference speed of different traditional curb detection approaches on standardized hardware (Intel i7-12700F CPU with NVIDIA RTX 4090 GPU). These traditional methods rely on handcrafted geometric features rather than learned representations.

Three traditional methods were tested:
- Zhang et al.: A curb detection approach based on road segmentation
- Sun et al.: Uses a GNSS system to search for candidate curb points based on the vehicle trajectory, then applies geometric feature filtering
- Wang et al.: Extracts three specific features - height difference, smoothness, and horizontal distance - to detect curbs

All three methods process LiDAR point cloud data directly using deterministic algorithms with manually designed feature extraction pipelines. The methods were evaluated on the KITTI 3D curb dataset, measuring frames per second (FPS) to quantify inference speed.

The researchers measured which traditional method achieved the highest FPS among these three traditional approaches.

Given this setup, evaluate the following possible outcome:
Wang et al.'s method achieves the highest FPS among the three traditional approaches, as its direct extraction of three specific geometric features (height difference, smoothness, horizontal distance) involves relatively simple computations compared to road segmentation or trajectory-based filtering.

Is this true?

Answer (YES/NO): NO